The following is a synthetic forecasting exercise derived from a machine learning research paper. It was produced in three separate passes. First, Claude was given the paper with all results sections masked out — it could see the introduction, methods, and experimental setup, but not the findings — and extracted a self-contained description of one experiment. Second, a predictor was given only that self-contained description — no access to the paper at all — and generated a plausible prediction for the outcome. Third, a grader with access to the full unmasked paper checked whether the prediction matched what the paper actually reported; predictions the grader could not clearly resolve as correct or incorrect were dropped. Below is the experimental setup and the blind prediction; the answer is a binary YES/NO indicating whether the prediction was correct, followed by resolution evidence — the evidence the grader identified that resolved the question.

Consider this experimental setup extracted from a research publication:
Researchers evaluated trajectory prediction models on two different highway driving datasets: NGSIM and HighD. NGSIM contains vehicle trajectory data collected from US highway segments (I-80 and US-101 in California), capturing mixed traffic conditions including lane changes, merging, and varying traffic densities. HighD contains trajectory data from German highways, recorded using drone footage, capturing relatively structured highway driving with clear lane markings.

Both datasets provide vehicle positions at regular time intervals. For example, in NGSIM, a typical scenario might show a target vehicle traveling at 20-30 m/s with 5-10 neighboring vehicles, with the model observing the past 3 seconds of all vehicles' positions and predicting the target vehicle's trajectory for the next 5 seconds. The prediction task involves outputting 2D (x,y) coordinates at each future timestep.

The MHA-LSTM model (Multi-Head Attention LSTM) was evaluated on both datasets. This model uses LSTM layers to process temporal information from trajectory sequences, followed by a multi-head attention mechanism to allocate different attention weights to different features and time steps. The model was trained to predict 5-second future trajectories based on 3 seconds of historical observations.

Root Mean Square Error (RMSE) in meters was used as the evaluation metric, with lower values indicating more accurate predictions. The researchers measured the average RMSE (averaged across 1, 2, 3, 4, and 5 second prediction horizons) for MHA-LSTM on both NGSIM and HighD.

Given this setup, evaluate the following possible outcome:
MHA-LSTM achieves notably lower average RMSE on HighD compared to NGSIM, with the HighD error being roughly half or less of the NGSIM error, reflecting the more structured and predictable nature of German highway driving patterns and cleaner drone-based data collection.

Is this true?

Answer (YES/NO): NO